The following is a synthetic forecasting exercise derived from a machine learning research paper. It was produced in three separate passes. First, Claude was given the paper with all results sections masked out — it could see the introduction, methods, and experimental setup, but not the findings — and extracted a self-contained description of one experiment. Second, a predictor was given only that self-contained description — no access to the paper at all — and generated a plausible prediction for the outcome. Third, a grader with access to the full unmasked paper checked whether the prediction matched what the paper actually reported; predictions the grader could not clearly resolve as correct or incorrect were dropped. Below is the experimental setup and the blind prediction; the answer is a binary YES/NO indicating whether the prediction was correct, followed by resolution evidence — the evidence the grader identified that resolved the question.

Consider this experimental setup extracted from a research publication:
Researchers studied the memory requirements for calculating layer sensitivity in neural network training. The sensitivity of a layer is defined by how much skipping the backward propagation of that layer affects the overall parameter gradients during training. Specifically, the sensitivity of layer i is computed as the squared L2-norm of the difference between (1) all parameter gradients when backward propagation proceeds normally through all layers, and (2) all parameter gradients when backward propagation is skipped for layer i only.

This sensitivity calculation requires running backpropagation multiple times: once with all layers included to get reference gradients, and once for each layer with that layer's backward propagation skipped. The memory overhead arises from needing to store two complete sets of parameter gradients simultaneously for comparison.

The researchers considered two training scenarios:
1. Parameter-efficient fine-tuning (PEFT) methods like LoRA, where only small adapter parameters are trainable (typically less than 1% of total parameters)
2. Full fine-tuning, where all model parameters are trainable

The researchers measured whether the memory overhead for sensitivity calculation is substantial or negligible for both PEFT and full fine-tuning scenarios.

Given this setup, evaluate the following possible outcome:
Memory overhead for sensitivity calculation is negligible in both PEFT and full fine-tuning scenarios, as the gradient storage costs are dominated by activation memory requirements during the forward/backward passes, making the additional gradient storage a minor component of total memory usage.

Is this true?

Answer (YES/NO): NO